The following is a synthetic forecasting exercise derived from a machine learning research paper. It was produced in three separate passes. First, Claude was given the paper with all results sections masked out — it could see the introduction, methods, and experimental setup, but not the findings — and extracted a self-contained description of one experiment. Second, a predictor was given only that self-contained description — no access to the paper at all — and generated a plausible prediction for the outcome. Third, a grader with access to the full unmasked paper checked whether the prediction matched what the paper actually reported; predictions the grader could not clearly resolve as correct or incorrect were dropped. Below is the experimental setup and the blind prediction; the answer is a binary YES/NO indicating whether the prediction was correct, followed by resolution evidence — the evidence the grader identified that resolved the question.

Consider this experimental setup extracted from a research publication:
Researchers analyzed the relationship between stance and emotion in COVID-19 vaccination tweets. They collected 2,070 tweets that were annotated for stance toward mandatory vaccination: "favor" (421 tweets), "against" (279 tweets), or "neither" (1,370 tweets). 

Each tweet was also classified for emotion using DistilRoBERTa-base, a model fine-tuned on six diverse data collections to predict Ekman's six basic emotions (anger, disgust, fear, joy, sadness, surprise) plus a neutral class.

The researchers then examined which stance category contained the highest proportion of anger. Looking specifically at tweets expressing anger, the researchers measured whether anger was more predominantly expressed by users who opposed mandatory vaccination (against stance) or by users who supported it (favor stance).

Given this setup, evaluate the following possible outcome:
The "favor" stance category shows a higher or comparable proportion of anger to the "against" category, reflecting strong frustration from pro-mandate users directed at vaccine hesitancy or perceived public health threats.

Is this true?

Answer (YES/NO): NO